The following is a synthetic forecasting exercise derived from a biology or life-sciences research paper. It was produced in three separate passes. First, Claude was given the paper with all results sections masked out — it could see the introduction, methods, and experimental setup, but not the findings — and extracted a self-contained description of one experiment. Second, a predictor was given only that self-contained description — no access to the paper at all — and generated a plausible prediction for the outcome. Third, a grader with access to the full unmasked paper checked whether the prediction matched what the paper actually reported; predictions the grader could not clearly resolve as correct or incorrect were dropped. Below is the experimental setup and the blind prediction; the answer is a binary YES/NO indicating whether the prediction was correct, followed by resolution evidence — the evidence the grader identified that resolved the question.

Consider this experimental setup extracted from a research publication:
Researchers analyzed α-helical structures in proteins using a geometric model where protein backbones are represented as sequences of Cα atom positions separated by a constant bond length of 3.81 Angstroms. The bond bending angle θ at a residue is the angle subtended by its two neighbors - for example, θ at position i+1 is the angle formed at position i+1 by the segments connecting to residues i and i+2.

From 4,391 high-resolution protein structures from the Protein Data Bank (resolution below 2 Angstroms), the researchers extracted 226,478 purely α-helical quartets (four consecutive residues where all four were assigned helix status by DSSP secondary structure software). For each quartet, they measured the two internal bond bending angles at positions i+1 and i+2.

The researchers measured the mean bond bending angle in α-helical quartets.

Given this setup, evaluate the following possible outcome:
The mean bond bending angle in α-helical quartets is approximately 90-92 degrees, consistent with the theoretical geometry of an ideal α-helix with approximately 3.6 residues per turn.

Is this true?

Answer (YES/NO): YES